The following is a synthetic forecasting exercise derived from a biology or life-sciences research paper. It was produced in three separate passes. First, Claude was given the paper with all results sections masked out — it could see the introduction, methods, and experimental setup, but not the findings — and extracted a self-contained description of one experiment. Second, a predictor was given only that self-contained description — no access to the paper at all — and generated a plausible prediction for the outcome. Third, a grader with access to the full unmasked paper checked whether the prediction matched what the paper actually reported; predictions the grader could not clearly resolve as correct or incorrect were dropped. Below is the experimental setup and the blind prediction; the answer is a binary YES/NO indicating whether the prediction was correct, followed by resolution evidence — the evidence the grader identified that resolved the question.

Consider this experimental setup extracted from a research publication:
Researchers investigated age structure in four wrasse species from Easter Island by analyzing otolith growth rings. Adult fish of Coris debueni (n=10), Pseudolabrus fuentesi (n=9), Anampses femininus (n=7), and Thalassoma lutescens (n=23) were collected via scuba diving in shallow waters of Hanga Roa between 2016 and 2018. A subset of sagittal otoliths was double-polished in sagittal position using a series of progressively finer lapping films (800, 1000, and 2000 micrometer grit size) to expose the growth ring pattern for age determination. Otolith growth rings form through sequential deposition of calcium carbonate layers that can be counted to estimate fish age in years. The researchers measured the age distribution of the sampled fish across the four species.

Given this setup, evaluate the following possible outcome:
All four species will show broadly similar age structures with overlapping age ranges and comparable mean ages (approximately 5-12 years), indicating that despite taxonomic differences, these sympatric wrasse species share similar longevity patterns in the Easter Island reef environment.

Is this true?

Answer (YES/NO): NO